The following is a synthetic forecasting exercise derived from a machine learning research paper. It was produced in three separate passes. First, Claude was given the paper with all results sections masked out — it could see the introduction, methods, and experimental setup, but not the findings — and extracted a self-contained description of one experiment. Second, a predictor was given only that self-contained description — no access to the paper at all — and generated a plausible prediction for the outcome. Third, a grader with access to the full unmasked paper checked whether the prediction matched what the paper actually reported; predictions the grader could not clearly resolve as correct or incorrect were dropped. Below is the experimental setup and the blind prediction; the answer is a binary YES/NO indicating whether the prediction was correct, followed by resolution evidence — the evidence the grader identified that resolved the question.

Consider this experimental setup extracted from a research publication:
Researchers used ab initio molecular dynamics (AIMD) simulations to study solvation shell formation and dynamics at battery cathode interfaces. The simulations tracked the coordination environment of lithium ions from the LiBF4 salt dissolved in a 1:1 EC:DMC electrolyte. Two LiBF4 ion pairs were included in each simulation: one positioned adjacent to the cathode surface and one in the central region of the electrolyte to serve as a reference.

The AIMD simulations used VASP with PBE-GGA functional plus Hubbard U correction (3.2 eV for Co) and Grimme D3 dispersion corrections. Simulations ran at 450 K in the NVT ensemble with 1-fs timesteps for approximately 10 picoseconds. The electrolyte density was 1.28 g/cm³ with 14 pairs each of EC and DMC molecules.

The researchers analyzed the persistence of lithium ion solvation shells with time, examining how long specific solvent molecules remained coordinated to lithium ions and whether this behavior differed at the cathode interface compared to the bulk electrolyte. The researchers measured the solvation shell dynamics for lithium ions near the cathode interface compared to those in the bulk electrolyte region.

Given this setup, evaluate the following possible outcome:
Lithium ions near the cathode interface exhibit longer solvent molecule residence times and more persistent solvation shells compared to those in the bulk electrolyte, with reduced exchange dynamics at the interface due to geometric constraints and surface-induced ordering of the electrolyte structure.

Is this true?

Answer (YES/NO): NO